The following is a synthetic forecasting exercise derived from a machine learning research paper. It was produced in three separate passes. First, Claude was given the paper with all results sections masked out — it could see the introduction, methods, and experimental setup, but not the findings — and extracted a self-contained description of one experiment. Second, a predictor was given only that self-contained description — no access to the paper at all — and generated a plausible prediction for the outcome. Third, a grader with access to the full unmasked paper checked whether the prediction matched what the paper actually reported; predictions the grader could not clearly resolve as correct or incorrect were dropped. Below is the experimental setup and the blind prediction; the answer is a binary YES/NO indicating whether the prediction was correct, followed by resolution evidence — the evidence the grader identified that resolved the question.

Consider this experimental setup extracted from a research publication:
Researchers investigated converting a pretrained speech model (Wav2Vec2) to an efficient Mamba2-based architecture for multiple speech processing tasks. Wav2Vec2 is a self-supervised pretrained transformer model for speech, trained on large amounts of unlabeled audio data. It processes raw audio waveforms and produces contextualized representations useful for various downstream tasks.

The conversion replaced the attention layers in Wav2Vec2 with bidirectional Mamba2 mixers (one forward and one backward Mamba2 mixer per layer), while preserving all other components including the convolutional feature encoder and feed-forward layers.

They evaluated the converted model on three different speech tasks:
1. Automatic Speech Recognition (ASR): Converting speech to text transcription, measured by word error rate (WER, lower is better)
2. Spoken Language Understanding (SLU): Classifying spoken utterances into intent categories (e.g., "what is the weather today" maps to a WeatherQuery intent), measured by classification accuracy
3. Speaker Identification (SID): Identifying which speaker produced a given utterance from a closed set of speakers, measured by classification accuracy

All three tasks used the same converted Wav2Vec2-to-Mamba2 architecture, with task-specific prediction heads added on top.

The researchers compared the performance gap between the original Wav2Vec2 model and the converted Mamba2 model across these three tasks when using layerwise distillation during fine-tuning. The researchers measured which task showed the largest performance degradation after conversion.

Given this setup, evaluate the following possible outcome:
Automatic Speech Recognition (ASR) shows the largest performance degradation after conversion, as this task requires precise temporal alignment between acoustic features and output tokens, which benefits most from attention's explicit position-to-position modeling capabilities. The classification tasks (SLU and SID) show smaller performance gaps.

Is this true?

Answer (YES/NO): NO